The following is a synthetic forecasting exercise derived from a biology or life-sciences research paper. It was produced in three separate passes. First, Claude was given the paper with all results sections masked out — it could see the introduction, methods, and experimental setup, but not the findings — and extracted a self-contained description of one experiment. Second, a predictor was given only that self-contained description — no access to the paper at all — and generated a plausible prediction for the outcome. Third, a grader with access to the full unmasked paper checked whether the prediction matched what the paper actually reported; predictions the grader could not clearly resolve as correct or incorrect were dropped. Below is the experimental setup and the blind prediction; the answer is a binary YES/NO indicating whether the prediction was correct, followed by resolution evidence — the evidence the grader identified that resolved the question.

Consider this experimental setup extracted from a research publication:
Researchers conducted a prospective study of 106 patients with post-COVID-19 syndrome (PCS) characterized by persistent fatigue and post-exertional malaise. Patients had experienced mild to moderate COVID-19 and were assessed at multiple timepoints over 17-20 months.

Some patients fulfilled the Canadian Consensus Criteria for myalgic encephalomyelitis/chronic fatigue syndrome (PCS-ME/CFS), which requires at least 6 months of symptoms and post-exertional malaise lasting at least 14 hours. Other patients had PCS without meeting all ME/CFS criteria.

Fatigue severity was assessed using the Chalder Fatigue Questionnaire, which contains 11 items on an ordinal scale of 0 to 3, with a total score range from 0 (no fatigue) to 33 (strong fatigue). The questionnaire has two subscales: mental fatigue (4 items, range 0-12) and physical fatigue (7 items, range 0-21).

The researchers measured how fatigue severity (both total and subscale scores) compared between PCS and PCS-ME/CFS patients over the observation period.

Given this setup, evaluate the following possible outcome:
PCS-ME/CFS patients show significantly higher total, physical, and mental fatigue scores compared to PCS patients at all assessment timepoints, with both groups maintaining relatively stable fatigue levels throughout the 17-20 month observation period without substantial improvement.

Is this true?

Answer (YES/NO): NO